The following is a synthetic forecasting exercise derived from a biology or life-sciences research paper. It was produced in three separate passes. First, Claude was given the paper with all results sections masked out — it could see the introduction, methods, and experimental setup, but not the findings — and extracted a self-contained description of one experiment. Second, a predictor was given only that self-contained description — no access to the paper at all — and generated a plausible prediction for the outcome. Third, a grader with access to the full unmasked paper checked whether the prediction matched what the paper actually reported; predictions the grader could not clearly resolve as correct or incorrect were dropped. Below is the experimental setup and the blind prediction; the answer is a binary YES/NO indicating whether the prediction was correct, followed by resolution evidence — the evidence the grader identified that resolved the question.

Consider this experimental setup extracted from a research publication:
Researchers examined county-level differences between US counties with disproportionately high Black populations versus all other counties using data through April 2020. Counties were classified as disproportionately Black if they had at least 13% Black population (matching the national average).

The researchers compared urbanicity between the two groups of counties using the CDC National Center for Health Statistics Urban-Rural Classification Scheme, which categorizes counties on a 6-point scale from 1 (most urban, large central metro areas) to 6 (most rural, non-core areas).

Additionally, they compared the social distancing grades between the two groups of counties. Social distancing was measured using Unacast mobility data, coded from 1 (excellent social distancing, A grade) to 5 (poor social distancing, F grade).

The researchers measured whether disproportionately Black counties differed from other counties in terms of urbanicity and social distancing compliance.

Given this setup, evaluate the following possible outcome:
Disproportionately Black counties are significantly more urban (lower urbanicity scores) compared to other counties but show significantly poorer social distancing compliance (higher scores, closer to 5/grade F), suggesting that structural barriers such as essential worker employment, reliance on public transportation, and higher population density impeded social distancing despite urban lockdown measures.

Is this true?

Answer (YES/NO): NO